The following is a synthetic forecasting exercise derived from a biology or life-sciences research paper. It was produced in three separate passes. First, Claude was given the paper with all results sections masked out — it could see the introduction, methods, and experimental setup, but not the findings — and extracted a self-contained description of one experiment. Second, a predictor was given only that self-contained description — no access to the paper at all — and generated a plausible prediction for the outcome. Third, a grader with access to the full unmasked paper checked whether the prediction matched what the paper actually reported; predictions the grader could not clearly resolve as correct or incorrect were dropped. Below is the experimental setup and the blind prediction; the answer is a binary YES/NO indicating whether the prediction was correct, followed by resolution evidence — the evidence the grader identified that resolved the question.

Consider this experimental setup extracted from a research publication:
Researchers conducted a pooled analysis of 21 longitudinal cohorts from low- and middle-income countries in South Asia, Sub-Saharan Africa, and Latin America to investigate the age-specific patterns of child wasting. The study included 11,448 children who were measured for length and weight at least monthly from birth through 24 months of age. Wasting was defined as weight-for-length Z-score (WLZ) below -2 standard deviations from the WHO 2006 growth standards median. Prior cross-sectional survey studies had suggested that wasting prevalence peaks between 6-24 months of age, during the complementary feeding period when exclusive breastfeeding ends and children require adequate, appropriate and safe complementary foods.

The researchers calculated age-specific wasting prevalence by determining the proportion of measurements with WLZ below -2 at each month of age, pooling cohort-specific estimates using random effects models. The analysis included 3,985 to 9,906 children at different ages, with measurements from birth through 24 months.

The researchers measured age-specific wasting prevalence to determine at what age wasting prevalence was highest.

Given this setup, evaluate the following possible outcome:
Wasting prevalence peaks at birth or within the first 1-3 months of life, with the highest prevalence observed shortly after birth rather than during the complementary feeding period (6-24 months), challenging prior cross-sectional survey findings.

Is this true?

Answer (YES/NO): YES